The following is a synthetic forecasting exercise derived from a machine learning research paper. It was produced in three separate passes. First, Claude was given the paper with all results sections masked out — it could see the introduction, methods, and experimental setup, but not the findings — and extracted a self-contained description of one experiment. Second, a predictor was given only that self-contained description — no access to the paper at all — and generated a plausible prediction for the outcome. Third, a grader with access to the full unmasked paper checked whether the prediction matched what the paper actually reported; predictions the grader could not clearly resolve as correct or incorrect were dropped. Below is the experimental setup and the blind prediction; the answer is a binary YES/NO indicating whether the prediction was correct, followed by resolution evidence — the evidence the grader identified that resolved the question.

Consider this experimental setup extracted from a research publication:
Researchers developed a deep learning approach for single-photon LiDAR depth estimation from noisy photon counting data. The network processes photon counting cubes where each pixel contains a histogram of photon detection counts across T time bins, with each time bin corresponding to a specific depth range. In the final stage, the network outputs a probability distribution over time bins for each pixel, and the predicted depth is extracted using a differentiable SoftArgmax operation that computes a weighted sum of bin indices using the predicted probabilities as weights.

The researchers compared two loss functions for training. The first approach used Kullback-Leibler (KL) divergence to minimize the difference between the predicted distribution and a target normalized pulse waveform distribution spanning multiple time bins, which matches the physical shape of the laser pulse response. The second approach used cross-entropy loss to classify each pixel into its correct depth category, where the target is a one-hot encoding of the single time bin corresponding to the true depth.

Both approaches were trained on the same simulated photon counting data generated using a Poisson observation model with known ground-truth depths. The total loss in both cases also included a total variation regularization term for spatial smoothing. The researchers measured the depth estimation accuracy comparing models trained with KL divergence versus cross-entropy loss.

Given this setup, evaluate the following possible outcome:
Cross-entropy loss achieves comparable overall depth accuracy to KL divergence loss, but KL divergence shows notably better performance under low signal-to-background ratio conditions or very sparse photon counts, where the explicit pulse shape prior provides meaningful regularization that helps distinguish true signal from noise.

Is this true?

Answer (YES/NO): NO